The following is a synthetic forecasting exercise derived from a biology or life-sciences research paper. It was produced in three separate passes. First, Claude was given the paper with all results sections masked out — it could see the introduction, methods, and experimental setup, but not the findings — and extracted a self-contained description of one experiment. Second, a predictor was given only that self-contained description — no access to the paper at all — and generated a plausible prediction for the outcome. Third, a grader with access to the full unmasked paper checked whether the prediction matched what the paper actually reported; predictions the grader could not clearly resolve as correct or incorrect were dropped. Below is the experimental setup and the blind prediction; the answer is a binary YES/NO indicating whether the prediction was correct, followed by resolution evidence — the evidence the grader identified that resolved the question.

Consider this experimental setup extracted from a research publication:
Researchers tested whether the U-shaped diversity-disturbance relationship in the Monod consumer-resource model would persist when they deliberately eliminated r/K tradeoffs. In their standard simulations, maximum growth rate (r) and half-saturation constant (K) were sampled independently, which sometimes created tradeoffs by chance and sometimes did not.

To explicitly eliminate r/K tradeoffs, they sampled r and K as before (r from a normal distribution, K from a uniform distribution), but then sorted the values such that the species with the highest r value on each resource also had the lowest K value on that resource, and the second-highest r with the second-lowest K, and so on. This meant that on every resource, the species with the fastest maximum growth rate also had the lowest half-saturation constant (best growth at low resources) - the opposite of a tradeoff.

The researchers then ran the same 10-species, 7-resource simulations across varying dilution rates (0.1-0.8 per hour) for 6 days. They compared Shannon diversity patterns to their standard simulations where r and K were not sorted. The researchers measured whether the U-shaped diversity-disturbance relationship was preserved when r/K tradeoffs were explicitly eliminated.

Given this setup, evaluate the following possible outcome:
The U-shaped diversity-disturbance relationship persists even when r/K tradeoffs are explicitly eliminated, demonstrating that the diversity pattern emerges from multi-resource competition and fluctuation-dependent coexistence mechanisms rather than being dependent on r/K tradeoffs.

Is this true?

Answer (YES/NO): NO